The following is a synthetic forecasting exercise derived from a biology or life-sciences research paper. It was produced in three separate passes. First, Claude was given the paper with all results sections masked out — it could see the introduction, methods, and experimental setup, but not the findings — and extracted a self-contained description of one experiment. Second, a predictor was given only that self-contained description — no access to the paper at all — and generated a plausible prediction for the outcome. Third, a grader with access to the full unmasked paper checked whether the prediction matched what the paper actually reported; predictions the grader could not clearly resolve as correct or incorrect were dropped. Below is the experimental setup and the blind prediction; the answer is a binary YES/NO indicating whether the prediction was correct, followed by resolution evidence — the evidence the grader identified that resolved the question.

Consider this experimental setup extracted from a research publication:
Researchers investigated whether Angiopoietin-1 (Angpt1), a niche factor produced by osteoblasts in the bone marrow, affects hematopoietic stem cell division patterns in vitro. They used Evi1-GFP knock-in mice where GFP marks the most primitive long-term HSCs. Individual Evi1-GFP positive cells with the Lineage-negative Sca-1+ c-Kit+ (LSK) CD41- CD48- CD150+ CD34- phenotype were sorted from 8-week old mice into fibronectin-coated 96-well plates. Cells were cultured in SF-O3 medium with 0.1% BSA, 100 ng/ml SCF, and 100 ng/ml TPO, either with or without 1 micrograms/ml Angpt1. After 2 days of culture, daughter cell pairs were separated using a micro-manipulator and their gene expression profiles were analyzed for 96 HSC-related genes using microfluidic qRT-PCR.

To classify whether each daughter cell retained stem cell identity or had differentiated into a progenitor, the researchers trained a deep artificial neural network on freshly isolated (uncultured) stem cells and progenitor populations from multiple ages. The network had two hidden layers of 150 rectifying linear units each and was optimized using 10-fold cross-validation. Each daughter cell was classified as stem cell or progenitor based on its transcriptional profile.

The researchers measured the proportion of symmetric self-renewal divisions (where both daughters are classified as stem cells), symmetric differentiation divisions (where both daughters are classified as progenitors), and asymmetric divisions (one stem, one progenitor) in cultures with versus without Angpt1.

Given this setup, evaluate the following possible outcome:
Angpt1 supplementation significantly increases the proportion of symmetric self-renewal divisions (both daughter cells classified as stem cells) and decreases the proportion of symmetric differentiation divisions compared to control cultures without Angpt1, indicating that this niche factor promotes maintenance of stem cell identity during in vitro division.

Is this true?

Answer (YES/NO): YES